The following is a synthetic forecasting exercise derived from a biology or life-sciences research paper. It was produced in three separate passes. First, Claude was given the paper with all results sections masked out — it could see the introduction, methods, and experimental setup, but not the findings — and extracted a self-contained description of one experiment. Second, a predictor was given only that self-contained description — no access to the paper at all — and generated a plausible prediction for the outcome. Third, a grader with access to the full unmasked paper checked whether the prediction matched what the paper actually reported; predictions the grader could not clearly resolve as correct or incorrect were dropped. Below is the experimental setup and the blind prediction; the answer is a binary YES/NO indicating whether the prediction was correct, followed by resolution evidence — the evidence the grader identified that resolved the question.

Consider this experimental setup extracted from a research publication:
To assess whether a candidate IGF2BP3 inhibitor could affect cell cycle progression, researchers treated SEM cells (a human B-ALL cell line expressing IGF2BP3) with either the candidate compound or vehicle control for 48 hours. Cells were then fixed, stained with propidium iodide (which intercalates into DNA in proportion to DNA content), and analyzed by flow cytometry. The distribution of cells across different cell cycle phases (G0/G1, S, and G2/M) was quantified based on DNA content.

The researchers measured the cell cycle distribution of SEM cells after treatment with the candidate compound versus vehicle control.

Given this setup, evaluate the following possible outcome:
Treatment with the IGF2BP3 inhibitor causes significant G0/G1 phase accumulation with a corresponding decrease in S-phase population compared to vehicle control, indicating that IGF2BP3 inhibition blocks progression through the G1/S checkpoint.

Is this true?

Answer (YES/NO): NO